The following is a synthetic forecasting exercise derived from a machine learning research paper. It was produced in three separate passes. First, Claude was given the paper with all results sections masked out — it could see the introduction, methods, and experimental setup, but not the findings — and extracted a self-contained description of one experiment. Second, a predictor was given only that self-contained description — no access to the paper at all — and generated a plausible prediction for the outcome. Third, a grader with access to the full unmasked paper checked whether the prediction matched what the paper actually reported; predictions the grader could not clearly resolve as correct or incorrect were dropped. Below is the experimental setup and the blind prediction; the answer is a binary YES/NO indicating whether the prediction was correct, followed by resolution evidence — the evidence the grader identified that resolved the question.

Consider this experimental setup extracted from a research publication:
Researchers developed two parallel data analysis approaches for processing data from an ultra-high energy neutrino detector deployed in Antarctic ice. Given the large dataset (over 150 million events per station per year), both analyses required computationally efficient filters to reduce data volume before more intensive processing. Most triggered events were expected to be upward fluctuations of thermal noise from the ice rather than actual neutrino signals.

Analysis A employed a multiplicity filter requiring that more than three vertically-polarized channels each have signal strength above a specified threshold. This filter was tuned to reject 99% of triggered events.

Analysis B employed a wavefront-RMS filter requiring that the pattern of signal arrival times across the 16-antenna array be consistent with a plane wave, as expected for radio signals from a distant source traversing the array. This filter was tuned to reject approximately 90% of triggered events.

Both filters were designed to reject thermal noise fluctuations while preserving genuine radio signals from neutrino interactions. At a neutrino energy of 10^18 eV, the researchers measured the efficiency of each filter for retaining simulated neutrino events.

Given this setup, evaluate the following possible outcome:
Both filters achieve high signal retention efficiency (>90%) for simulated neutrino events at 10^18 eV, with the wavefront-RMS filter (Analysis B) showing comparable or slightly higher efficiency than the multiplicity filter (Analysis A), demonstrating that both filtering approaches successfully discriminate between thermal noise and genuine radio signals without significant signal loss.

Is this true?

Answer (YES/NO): NO